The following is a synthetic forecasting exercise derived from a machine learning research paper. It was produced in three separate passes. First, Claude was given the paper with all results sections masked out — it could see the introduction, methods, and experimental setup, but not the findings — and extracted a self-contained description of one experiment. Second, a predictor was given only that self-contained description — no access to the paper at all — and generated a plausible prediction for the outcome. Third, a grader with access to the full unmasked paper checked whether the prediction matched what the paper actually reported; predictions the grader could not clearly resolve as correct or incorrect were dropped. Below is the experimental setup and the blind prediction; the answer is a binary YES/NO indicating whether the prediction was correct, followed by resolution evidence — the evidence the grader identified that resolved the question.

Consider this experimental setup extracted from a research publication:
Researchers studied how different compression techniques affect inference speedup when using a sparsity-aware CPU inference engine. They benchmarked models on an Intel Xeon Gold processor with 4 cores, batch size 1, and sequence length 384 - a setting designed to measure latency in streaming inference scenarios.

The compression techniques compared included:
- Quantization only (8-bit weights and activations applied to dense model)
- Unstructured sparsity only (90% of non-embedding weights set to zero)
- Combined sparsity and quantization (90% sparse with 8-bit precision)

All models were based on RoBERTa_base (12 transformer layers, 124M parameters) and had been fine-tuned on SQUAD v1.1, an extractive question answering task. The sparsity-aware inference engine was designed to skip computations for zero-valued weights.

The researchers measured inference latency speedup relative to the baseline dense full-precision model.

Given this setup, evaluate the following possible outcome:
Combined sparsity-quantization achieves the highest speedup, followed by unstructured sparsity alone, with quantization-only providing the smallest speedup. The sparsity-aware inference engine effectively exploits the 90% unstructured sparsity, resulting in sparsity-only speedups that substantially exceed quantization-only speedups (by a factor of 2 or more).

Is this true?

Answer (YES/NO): NO